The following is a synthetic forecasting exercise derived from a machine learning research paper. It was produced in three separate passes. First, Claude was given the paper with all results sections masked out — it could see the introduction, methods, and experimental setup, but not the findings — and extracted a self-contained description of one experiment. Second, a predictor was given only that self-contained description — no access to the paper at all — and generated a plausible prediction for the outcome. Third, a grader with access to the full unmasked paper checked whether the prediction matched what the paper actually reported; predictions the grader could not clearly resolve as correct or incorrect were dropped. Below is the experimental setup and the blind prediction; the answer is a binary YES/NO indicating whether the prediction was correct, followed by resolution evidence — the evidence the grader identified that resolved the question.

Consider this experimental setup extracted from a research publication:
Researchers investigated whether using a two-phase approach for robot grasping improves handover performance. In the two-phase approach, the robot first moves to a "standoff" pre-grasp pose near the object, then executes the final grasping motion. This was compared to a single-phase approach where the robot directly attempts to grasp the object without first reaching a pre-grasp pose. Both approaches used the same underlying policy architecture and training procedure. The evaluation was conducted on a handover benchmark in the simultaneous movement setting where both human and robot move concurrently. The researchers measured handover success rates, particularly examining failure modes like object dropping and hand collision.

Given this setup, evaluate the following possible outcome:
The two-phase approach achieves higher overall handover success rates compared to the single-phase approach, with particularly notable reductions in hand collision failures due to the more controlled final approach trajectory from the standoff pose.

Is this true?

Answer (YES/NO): NO